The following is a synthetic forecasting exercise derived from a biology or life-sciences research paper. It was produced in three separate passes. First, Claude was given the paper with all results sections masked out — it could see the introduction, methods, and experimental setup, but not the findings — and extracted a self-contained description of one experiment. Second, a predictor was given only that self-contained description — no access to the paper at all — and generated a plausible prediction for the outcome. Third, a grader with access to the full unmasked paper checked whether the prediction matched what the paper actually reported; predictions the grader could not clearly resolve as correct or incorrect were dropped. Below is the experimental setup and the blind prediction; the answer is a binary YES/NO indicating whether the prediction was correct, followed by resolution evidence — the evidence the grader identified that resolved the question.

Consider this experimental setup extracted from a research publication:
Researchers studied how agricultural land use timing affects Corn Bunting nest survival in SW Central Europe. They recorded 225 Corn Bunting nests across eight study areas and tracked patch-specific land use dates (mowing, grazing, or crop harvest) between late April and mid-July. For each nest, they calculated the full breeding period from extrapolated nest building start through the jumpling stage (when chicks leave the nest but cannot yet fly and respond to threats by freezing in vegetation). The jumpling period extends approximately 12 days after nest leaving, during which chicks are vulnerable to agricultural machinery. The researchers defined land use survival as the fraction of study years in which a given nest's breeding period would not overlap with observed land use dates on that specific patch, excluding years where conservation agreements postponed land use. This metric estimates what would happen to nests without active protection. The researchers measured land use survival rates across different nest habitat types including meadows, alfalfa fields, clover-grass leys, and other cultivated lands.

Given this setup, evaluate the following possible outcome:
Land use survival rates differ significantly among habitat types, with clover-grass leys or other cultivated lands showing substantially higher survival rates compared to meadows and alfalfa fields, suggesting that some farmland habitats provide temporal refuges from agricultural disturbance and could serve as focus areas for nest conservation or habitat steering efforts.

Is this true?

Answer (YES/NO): NO